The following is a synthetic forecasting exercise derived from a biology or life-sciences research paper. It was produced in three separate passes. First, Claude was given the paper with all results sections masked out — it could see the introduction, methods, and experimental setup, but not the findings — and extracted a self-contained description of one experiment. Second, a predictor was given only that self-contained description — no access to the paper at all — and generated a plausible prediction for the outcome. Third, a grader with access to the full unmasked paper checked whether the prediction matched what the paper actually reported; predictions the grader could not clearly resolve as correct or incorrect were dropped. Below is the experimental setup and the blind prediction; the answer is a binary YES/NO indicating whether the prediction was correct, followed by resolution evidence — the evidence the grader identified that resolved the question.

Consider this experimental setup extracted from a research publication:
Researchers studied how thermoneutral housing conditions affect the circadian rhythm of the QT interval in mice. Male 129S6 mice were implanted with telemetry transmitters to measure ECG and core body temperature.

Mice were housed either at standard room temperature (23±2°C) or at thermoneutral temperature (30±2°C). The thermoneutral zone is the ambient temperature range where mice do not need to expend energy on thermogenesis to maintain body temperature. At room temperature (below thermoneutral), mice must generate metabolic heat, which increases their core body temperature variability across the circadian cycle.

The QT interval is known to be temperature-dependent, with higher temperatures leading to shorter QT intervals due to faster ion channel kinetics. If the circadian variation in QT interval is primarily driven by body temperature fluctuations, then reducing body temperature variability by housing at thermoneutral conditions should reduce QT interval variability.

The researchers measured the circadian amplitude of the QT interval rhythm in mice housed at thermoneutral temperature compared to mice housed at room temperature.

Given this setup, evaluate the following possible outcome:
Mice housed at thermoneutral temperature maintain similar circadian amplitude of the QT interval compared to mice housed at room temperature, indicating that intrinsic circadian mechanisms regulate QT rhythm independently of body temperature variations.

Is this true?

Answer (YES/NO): NO